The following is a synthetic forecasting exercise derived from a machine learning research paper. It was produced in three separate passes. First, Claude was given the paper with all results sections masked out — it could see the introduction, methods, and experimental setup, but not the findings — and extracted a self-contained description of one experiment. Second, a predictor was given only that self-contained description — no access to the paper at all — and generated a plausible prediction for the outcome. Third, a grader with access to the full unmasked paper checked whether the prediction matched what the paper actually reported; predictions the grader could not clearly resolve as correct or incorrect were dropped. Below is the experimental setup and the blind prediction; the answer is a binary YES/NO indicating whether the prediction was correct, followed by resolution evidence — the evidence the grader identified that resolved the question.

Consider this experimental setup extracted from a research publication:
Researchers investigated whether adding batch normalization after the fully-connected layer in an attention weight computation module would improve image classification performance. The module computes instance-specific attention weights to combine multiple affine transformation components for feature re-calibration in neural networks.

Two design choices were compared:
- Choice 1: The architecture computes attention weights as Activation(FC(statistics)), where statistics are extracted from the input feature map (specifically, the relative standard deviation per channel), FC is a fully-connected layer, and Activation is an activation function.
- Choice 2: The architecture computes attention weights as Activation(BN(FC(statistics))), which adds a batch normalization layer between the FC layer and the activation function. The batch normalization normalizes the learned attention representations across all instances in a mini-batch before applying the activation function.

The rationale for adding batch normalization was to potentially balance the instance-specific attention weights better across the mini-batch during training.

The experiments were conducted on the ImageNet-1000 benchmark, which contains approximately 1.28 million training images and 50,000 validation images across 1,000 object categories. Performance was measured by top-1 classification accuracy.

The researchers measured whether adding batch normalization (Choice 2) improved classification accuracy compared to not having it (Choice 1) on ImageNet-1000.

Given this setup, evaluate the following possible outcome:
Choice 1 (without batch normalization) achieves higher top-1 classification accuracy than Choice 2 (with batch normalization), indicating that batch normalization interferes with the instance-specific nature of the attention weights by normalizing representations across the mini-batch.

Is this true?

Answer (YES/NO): NO